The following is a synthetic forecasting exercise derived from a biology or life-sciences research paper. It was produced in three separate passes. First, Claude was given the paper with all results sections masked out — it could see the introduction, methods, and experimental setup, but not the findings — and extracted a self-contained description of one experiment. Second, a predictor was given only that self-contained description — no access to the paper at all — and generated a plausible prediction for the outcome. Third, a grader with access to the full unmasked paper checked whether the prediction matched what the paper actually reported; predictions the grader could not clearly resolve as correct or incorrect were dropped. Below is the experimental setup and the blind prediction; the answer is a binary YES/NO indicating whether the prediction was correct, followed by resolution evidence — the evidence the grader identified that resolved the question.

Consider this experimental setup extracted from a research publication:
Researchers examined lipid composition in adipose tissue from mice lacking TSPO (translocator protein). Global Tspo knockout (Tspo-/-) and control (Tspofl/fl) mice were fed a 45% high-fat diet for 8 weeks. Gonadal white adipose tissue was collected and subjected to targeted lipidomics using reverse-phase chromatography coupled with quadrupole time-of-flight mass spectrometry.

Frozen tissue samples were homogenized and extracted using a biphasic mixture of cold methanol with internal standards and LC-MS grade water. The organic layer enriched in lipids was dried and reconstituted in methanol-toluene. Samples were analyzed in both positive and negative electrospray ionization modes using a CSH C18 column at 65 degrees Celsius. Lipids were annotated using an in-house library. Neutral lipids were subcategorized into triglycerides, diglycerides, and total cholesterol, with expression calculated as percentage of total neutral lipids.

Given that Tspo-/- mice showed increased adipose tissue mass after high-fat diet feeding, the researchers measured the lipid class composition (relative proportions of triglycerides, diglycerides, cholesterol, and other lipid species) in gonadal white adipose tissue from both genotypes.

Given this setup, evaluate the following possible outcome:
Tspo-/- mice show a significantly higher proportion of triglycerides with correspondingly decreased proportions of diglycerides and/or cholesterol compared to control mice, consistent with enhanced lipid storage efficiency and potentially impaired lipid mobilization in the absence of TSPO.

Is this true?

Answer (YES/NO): NO